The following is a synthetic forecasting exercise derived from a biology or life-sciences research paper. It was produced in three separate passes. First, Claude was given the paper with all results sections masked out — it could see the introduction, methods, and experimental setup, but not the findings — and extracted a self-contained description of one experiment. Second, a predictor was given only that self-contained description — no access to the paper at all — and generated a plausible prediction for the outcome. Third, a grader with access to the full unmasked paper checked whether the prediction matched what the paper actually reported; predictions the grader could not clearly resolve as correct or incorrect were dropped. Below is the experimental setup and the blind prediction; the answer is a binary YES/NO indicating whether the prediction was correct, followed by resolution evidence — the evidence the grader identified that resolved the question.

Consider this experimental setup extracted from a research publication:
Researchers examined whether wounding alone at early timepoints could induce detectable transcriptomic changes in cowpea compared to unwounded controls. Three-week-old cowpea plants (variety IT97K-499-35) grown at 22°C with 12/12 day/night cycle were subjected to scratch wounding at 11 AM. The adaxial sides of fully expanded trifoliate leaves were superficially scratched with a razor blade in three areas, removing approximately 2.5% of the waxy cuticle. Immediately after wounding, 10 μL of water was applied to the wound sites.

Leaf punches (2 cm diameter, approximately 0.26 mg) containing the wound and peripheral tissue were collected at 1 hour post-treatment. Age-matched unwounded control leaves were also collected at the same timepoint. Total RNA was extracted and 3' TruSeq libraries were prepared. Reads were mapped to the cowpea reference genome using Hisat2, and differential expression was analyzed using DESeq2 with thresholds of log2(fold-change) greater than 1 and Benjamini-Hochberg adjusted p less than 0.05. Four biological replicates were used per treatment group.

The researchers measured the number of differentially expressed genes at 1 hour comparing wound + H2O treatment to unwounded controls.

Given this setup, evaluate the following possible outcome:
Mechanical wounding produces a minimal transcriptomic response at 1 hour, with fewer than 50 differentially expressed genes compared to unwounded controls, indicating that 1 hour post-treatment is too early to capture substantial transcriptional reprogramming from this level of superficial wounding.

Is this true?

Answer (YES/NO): NO